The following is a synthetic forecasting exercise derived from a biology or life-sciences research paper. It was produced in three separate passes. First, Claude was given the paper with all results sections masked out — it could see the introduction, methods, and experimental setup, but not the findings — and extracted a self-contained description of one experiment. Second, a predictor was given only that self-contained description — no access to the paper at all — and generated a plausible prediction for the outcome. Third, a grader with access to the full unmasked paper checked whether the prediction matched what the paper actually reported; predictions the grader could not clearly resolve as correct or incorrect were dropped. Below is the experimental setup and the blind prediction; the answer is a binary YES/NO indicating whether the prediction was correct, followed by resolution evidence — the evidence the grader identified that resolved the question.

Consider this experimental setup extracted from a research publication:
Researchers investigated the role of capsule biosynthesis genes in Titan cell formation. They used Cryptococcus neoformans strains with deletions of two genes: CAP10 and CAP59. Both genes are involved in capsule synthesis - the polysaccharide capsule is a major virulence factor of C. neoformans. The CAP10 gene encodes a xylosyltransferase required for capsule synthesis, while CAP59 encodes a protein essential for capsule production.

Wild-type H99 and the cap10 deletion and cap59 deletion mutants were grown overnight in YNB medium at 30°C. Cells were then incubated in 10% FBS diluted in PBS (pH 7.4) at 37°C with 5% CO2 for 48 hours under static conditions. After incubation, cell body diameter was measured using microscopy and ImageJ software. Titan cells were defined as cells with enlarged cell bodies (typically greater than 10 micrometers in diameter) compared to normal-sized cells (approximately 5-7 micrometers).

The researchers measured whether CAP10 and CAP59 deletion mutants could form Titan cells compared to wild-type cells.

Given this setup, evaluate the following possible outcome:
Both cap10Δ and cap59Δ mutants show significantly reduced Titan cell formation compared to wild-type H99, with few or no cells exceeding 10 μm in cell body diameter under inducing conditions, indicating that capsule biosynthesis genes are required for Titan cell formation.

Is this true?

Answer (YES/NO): NO